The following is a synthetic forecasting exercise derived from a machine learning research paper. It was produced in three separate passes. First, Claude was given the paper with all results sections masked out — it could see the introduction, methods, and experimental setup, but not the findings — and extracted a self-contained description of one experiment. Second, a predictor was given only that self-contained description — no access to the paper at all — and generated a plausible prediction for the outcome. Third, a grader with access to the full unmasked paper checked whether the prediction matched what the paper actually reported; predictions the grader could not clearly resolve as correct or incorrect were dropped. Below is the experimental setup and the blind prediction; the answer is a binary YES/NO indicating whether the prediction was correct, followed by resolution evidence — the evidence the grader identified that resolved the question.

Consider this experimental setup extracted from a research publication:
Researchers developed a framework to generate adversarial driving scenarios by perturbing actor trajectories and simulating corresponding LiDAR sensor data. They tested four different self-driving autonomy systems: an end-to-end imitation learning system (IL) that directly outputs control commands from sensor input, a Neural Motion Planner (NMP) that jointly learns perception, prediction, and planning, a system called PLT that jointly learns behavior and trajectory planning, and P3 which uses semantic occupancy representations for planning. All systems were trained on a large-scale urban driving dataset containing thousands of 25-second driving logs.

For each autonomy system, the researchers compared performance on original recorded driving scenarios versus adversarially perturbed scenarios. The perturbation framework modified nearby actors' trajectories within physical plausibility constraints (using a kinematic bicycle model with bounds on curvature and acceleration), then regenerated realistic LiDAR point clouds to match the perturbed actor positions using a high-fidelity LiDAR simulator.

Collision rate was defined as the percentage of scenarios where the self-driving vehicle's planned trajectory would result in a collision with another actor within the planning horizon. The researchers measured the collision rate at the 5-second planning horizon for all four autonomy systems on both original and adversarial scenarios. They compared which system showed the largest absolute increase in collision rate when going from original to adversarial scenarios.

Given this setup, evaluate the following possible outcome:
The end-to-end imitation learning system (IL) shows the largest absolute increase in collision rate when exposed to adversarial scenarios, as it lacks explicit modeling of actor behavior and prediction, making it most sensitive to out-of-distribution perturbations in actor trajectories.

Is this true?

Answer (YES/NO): NO